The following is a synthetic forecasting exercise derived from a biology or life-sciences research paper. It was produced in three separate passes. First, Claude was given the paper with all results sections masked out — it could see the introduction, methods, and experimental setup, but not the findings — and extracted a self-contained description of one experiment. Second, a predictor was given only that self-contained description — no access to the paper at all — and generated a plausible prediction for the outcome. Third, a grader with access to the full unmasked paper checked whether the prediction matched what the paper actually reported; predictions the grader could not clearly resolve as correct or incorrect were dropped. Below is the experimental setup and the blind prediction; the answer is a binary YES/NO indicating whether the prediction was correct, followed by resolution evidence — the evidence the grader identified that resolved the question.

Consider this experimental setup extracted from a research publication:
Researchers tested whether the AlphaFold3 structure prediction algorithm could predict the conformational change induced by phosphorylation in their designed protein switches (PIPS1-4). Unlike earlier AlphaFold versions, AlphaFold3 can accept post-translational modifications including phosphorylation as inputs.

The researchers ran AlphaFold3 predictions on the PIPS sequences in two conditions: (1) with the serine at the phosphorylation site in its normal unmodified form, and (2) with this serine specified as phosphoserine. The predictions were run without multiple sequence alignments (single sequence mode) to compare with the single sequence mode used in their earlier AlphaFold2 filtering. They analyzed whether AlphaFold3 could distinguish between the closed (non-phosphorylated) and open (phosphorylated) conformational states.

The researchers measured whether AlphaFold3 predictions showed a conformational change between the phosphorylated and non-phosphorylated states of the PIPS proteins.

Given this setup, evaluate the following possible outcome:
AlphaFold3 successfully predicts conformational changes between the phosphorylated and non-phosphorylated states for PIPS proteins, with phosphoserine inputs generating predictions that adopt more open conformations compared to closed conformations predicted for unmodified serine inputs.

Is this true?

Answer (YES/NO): NO